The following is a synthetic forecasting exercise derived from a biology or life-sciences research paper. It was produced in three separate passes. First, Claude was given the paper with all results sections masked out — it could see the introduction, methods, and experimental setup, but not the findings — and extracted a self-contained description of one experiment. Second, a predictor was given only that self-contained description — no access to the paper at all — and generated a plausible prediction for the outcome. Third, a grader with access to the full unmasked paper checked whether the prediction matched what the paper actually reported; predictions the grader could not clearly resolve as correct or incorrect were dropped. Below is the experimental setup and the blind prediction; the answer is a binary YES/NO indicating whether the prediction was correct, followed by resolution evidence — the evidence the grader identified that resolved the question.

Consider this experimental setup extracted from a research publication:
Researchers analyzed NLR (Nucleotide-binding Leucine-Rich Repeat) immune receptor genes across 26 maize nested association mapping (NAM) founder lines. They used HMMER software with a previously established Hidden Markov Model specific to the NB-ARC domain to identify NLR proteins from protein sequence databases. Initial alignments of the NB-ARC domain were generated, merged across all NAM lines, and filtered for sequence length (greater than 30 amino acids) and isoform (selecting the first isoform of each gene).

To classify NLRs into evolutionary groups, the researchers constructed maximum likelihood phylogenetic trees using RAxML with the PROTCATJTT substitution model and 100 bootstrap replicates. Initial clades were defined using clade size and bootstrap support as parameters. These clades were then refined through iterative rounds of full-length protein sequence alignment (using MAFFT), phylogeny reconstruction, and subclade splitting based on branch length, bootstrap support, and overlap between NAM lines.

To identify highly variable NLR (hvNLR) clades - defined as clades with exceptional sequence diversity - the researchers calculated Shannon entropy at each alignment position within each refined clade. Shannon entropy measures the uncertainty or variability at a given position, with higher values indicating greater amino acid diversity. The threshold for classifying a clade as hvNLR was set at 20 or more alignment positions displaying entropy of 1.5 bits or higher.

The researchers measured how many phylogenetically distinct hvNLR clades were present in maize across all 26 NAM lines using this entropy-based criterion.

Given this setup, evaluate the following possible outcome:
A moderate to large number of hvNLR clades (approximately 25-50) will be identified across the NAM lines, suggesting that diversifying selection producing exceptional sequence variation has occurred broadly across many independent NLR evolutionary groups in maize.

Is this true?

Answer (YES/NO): NO